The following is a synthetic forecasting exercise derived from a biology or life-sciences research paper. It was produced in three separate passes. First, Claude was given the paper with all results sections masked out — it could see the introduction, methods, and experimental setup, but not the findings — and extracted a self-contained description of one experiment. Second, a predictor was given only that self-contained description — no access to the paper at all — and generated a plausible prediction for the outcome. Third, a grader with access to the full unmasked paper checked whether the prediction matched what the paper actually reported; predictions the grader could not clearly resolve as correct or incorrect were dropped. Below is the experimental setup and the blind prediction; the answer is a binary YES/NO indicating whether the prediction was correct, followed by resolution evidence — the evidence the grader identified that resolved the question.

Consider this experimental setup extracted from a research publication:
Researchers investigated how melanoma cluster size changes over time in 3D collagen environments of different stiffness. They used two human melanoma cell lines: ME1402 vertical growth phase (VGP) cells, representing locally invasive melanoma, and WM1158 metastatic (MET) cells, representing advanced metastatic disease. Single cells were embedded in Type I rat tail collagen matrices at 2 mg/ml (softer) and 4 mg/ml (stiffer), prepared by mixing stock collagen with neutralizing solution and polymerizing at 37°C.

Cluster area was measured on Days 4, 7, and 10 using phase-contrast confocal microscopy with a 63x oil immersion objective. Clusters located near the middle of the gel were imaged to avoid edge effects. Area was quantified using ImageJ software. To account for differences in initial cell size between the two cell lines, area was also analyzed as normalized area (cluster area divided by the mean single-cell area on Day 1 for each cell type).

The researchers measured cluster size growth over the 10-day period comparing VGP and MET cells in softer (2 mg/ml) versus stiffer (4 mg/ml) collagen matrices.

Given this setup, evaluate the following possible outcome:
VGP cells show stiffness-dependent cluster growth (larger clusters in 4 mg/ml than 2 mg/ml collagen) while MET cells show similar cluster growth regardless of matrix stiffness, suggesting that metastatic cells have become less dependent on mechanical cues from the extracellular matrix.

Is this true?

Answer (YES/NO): NO